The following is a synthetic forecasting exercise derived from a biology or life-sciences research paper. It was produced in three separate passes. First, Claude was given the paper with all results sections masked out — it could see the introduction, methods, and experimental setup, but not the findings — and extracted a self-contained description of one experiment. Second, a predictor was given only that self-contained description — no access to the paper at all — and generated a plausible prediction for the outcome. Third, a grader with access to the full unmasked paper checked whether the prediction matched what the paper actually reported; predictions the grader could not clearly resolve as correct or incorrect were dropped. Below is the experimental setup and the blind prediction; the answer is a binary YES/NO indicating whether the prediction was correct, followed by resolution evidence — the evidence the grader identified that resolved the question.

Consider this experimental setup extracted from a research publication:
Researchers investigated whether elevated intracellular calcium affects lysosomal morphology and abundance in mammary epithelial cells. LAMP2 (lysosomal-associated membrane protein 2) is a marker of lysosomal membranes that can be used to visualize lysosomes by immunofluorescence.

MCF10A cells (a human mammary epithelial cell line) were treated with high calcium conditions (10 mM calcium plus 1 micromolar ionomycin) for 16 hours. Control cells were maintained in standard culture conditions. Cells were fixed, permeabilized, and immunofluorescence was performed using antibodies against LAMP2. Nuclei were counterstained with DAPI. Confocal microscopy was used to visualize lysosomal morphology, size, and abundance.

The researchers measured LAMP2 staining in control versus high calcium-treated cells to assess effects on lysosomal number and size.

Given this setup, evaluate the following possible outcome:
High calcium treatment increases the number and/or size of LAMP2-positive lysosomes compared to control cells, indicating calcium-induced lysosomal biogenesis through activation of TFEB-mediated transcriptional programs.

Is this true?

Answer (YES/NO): YES